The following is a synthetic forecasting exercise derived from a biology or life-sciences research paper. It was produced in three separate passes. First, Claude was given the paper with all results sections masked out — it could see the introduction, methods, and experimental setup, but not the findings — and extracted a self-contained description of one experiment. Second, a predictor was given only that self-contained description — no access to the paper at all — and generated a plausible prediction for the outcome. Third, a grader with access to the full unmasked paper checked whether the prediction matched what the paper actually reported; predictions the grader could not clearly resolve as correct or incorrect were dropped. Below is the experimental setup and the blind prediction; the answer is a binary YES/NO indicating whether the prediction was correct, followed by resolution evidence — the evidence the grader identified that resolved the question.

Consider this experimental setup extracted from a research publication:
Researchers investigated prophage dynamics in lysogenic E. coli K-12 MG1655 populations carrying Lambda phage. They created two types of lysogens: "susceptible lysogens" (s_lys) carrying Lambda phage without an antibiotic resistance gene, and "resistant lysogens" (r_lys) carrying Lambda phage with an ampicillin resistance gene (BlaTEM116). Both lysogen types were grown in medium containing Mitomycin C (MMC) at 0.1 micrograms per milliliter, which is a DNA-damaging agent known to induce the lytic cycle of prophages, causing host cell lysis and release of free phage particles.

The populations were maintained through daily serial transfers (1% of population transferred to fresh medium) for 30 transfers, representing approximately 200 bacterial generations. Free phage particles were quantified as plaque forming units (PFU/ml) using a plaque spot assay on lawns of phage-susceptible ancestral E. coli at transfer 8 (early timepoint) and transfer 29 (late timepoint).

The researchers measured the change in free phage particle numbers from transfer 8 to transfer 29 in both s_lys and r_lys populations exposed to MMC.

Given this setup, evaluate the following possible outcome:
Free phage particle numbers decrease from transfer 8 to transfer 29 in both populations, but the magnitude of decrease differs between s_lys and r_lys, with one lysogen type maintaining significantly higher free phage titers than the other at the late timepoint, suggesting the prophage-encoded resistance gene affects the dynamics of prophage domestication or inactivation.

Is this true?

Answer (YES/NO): NO